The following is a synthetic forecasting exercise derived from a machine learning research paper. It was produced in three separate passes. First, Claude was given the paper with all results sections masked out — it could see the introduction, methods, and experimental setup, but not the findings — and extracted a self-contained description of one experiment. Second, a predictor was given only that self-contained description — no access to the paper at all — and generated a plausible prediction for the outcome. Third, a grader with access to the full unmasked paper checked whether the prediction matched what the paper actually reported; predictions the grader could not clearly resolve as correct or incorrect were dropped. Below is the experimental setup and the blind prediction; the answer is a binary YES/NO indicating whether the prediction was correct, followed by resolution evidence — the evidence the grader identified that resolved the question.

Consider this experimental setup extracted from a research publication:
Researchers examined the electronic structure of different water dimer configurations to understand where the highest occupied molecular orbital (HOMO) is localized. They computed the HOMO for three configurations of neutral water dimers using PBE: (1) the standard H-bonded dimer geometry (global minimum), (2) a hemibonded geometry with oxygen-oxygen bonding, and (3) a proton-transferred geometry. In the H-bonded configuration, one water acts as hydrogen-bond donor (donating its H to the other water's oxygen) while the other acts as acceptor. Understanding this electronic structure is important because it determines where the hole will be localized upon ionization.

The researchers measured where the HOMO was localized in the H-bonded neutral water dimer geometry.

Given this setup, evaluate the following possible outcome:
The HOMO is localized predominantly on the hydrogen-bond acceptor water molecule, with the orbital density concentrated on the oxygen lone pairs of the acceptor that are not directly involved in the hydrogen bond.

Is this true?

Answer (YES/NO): NO